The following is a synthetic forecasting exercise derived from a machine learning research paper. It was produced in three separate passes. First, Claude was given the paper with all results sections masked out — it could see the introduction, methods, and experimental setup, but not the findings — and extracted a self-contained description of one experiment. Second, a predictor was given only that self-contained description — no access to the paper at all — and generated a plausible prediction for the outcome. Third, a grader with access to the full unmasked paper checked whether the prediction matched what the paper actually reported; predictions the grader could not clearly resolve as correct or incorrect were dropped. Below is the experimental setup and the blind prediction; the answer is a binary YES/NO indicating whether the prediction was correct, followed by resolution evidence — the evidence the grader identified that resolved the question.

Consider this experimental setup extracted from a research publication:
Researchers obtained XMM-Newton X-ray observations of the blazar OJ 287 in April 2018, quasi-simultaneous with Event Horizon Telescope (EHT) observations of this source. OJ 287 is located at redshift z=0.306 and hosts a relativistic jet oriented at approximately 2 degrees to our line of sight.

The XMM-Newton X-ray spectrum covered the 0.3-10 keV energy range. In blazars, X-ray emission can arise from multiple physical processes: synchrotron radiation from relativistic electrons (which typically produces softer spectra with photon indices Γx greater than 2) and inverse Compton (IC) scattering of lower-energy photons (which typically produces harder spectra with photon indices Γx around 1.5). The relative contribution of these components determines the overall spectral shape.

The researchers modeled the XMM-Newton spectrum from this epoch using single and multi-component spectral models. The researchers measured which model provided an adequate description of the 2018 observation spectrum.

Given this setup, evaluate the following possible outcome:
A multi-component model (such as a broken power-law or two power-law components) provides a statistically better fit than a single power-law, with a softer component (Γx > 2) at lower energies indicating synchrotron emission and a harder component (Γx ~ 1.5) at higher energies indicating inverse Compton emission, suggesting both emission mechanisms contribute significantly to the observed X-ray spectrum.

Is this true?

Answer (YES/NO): YES